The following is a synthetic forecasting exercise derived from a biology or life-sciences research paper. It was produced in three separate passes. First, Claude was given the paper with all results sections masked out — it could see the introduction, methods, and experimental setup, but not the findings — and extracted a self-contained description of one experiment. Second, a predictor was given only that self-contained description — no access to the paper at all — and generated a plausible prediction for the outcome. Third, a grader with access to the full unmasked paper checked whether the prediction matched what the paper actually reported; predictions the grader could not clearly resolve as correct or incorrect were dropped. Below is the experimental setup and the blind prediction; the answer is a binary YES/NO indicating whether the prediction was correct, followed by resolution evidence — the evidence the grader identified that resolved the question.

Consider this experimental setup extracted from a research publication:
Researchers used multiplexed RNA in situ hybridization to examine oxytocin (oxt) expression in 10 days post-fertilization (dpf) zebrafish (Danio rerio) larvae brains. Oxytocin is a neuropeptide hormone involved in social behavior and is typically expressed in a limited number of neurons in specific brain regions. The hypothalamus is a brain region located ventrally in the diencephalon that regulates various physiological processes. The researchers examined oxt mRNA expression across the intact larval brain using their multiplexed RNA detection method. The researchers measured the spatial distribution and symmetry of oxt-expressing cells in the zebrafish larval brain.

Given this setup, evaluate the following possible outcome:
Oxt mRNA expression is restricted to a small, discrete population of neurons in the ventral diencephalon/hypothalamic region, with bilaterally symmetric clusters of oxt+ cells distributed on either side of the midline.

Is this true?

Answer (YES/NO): YES